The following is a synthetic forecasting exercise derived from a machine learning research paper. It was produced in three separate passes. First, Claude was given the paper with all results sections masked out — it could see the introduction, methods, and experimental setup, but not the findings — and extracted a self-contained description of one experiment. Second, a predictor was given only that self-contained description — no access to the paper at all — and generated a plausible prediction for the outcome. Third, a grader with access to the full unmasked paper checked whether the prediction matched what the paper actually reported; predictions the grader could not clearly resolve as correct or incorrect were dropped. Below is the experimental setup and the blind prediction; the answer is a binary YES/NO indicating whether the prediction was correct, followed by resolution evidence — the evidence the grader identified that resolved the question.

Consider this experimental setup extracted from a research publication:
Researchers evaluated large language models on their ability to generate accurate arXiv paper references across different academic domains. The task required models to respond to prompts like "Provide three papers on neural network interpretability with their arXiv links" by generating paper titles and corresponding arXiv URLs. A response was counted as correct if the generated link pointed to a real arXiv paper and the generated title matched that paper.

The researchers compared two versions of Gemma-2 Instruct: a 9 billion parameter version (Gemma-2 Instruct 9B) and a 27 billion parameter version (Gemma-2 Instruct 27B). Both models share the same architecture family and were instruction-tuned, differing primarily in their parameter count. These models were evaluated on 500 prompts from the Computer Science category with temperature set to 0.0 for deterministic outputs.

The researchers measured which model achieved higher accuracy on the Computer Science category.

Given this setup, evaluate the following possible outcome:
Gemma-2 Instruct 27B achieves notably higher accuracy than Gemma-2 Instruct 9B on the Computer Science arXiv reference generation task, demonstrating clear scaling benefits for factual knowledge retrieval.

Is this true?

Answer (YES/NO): NO